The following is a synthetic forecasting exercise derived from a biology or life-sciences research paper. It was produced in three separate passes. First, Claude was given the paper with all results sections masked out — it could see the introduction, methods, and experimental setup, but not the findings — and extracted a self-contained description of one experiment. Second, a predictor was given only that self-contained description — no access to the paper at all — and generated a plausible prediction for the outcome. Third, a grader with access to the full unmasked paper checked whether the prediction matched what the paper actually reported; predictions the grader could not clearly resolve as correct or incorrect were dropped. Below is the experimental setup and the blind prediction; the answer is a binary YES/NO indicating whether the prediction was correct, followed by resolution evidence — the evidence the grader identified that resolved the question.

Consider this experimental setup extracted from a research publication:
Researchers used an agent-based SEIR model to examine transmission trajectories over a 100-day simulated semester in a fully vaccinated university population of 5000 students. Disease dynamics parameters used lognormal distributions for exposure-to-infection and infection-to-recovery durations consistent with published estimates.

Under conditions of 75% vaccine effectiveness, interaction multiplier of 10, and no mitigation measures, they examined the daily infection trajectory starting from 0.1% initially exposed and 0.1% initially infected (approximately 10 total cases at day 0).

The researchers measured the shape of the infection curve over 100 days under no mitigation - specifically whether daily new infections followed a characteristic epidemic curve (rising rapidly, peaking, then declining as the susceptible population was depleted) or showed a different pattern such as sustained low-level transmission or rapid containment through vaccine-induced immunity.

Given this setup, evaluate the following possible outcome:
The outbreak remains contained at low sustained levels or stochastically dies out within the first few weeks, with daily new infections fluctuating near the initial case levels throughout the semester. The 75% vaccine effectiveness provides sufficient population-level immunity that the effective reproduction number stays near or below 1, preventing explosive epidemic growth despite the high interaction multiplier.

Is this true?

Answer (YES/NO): NO